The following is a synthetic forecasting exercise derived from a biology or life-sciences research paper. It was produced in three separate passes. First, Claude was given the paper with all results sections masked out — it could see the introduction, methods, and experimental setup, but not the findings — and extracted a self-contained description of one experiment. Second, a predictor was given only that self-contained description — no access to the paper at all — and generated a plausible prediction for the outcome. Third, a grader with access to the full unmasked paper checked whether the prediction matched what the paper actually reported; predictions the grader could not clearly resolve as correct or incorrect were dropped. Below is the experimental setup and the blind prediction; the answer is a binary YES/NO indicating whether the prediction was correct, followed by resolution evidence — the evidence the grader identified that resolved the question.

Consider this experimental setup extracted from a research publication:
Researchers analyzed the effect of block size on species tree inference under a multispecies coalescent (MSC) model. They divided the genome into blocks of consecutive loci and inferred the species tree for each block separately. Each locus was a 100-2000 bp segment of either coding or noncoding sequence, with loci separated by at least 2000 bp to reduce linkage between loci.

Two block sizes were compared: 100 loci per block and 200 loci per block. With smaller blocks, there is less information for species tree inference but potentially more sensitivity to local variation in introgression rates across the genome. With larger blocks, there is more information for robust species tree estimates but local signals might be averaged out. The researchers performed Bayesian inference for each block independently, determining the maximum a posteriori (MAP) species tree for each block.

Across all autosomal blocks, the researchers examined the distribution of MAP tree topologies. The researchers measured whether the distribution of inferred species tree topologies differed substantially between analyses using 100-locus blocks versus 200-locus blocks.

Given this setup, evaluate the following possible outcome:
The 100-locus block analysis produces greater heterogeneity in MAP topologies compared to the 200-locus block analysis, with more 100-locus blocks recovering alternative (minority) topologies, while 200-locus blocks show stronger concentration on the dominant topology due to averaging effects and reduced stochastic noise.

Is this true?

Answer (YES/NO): NO